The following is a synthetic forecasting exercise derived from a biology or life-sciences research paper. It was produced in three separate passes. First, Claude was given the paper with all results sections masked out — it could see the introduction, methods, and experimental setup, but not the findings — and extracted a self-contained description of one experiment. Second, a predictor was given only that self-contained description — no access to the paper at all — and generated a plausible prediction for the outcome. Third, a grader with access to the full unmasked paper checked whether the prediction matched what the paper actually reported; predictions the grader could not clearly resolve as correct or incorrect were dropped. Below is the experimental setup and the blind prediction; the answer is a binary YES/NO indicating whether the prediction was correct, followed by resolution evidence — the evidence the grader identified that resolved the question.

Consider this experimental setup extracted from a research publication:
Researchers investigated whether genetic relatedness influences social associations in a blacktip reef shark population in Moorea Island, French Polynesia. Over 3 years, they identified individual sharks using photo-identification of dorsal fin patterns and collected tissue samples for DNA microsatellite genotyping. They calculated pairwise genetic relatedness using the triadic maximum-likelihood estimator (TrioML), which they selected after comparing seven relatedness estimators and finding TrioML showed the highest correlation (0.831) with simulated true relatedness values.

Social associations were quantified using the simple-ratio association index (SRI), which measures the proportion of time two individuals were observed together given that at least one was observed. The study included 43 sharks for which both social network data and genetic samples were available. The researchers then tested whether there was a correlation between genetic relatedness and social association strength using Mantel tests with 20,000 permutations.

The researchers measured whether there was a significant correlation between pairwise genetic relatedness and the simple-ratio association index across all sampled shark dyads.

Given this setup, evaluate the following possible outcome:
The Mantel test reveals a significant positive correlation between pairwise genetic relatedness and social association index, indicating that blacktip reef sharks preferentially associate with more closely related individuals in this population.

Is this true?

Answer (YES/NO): NO